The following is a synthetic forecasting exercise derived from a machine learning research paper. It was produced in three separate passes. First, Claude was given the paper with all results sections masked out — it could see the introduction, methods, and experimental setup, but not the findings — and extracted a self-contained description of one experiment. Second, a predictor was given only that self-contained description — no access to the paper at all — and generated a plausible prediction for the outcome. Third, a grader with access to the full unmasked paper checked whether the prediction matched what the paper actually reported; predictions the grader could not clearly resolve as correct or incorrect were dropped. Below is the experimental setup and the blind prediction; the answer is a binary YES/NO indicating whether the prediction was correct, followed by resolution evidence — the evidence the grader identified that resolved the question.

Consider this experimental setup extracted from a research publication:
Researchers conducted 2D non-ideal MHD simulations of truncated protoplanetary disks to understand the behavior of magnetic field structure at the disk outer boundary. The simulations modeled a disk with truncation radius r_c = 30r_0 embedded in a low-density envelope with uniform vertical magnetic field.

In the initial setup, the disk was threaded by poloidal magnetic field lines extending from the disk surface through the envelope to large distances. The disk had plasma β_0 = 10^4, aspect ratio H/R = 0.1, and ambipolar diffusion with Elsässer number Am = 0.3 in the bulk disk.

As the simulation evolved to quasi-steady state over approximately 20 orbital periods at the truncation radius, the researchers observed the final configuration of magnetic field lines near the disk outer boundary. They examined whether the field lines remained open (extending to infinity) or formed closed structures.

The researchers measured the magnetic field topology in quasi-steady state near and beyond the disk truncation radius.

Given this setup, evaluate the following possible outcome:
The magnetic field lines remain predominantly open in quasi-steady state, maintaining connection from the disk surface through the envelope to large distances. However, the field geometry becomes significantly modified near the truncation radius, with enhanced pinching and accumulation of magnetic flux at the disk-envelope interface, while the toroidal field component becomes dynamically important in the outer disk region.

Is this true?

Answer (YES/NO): NO